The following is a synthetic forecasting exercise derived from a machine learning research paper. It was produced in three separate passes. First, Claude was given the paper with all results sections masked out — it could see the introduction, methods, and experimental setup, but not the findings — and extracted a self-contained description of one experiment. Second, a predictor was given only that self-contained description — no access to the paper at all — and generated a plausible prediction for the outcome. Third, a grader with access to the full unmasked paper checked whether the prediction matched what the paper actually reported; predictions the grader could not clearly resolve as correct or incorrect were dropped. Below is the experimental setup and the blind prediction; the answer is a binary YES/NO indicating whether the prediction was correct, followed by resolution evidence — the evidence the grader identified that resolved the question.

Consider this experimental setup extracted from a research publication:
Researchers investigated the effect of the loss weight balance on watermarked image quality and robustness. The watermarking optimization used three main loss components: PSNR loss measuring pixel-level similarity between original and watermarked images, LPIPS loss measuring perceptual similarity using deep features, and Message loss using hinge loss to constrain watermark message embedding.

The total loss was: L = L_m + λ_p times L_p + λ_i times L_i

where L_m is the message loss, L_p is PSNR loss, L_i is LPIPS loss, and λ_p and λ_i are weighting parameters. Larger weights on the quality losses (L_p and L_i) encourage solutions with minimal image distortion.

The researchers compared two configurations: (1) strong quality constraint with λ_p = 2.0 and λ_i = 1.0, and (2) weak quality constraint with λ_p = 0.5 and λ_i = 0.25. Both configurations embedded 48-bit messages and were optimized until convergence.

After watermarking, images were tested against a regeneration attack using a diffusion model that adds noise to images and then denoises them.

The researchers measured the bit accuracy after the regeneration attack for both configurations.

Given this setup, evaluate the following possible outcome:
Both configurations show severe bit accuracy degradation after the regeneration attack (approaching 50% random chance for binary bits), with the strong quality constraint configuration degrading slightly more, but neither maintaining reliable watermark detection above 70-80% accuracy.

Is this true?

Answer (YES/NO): NO